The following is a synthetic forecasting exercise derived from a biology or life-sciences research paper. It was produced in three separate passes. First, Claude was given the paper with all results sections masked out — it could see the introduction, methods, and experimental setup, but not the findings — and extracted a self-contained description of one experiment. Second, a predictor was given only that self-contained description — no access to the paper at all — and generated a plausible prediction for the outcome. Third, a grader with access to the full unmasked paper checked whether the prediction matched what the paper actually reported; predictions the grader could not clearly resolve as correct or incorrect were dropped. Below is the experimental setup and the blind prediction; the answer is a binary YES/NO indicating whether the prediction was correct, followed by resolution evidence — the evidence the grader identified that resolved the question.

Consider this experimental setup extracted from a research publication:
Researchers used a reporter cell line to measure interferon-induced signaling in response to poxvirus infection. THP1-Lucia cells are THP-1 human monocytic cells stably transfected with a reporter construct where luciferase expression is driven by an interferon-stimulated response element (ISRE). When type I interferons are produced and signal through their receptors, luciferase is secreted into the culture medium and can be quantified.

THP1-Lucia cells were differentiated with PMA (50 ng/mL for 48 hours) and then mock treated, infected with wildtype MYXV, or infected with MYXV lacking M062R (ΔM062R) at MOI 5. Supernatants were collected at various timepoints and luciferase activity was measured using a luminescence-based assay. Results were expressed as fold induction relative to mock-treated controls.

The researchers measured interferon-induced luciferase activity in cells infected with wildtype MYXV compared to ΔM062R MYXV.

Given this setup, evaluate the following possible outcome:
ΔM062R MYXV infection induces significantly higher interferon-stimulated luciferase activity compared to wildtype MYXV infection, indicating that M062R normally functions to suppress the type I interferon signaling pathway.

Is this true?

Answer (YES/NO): YES